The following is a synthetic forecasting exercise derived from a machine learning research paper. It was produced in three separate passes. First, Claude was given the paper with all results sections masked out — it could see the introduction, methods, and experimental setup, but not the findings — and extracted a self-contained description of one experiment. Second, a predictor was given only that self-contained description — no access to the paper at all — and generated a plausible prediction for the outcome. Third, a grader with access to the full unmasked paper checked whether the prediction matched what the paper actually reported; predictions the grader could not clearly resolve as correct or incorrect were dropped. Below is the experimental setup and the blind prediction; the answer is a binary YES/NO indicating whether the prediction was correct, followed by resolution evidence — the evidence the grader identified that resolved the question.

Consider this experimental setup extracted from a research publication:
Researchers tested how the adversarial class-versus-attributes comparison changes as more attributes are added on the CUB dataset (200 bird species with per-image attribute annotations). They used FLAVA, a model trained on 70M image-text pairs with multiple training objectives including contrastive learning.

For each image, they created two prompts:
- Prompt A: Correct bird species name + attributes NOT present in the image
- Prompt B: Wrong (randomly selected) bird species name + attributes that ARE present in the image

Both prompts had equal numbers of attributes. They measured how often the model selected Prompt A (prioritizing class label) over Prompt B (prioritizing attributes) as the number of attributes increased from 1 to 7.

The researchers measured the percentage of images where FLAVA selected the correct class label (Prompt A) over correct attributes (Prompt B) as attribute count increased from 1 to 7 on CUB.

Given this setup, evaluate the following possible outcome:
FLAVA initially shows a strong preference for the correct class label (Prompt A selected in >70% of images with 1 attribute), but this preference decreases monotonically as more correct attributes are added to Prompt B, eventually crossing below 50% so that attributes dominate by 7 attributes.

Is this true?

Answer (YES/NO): NO